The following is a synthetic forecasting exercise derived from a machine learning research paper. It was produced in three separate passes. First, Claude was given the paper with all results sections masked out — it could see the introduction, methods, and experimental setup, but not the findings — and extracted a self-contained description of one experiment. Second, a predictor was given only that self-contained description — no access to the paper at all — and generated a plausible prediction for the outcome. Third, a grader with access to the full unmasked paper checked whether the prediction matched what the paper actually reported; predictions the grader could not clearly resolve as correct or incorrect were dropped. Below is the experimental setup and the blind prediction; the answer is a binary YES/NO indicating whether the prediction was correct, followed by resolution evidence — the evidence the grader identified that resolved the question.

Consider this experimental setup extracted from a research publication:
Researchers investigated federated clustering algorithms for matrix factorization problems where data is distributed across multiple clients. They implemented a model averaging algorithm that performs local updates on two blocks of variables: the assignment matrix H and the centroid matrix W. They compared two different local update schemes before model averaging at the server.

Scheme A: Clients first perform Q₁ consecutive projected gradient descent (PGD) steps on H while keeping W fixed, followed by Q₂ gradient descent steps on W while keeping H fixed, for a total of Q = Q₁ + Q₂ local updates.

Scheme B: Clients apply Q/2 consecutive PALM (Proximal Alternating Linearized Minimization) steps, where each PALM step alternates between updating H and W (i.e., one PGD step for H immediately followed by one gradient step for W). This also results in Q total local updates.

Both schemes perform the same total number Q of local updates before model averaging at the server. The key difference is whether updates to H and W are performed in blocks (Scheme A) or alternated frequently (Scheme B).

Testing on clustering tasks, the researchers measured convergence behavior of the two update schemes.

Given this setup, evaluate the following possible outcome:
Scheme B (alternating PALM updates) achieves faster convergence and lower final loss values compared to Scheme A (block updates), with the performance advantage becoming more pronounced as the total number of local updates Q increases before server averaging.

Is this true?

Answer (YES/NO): NO